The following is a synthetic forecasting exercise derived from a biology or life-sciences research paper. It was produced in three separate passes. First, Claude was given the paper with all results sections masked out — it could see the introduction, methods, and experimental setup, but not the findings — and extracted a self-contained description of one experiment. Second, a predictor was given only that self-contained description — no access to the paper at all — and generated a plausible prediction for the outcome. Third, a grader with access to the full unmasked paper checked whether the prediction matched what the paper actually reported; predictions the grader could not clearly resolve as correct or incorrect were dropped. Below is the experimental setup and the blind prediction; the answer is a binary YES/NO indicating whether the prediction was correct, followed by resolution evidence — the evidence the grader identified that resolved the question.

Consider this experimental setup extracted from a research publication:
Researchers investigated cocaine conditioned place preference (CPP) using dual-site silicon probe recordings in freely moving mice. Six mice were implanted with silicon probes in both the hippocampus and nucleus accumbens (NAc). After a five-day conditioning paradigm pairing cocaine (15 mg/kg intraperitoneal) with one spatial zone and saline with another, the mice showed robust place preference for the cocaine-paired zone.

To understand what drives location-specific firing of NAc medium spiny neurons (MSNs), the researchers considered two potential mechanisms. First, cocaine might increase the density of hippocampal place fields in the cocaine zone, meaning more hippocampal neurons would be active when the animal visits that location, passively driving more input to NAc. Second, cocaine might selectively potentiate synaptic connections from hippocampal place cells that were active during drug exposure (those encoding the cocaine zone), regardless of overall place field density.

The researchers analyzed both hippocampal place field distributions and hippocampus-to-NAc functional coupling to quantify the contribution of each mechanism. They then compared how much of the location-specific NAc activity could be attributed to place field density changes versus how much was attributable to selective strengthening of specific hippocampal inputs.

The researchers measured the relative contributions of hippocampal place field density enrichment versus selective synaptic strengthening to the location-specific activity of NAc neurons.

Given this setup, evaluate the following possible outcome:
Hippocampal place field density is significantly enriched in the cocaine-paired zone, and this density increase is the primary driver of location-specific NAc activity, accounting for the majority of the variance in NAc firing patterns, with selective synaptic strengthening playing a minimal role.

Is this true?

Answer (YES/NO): NO